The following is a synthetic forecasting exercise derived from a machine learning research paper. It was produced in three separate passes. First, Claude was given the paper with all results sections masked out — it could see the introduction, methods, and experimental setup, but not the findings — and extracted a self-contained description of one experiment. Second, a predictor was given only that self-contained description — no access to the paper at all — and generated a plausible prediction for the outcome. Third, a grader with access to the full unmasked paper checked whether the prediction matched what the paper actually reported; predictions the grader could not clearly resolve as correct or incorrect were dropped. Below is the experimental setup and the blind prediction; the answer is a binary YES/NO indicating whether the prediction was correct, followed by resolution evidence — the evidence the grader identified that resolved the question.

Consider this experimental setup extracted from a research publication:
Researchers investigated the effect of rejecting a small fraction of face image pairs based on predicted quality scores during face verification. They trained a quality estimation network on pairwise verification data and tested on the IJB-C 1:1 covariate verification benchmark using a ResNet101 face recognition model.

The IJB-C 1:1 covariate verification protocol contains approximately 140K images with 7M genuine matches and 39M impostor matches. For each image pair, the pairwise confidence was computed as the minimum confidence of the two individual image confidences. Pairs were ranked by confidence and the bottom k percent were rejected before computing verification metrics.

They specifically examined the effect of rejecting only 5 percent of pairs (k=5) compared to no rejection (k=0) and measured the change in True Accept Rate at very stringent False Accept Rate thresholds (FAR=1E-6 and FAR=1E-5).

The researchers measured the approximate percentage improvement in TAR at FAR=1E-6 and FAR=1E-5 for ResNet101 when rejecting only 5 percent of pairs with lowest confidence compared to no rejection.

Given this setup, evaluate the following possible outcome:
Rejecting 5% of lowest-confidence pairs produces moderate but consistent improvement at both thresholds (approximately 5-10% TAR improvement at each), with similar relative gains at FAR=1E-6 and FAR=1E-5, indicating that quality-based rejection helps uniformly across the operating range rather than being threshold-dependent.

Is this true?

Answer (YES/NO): NO